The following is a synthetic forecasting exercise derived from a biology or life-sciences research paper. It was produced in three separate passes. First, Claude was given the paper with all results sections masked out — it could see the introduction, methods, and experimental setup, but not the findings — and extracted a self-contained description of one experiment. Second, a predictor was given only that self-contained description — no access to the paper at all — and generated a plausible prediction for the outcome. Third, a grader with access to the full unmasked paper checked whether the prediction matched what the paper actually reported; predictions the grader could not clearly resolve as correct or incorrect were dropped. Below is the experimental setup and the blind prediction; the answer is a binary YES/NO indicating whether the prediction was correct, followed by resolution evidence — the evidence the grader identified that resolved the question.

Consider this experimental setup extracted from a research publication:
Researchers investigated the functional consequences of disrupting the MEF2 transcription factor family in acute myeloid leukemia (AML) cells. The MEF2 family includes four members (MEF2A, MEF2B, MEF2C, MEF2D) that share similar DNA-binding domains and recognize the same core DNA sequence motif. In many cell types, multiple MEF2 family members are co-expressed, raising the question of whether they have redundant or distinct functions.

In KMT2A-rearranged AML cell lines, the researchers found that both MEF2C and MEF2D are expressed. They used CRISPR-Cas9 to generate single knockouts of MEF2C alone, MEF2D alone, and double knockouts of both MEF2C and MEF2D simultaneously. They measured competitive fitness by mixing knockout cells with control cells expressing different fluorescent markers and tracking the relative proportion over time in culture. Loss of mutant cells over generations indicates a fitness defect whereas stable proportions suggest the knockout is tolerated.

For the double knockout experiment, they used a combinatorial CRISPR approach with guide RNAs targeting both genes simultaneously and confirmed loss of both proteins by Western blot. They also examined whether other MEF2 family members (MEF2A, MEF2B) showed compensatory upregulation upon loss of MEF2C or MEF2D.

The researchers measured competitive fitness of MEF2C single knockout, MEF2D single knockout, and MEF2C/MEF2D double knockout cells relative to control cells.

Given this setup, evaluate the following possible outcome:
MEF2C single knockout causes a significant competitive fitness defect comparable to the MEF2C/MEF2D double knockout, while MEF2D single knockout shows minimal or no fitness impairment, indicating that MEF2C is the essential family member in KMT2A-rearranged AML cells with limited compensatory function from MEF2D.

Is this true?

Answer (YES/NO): NO